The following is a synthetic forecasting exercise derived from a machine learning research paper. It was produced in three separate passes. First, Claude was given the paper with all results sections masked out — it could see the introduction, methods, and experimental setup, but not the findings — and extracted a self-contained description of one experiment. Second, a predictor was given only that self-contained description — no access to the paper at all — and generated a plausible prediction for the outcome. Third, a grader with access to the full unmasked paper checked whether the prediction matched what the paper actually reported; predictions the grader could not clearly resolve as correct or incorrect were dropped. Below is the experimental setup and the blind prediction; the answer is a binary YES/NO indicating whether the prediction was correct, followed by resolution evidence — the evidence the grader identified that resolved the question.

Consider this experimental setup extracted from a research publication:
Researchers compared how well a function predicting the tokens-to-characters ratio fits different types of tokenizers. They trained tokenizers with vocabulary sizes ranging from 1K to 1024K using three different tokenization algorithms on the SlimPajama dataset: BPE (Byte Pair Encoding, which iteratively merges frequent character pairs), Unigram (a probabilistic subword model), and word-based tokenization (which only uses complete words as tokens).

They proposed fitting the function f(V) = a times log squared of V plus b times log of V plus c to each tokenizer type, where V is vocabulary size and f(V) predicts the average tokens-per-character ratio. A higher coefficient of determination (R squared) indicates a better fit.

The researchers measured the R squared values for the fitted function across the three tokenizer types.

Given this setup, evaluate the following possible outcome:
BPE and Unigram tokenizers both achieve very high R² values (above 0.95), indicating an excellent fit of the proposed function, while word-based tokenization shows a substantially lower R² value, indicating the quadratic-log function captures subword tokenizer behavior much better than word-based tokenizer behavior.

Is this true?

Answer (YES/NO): NO